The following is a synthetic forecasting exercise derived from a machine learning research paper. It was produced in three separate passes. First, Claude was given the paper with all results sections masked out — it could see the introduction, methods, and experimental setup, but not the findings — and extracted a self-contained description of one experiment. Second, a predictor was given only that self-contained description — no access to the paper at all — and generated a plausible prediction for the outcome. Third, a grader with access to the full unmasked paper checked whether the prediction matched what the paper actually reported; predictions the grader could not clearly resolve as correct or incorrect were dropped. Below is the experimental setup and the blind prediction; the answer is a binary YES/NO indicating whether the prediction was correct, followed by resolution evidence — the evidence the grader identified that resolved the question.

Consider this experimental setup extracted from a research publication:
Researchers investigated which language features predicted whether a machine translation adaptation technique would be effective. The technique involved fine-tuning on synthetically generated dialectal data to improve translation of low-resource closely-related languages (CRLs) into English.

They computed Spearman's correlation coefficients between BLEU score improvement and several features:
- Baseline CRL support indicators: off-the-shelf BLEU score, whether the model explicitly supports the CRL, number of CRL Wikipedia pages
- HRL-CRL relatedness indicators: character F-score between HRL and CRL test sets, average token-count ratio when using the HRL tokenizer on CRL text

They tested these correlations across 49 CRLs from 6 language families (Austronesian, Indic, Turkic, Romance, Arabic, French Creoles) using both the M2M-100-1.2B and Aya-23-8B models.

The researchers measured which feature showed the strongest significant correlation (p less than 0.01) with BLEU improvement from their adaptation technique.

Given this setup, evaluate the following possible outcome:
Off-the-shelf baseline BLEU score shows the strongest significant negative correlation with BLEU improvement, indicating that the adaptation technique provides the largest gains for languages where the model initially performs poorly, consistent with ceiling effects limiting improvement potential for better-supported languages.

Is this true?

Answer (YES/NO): YES